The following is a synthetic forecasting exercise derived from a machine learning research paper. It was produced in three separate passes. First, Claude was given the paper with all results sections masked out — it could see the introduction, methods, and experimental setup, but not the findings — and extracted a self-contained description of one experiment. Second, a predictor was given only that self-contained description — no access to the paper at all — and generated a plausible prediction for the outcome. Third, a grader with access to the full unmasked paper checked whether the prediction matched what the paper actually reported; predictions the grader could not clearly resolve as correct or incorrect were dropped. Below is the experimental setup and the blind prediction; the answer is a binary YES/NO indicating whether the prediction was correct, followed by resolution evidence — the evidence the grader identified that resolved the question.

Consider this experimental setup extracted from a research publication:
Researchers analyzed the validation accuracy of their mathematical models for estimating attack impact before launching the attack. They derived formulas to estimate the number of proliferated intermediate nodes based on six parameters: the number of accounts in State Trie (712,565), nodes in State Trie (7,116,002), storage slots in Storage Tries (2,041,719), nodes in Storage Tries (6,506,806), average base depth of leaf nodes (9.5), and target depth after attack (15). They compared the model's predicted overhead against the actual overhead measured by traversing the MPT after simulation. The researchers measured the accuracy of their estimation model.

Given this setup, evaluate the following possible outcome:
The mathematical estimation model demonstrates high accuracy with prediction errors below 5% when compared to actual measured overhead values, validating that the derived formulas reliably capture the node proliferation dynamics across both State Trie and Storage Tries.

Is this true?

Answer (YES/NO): YES